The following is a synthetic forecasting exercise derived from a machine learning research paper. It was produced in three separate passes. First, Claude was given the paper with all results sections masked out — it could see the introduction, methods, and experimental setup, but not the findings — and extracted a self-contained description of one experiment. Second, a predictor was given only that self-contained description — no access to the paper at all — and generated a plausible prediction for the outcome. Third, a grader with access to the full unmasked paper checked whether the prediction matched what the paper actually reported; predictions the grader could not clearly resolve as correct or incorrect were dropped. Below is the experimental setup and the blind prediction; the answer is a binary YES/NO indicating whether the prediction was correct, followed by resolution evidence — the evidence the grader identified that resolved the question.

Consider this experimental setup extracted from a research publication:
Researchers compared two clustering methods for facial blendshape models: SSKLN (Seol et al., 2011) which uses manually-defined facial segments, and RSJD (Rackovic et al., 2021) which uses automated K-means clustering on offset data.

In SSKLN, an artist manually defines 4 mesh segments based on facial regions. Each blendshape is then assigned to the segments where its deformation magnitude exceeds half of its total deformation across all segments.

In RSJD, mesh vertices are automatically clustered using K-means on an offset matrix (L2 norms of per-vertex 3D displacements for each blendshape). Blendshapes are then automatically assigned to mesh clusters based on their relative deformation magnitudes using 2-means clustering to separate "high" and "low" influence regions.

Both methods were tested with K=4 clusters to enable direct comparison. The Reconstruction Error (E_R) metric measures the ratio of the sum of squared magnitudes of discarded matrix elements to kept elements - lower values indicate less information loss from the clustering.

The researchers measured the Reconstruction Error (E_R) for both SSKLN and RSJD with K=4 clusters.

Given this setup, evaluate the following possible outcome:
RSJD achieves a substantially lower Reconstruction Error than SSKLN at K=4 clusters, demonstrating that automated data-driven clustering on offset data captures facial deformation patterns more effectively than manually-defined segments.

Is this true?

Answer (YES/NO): NO